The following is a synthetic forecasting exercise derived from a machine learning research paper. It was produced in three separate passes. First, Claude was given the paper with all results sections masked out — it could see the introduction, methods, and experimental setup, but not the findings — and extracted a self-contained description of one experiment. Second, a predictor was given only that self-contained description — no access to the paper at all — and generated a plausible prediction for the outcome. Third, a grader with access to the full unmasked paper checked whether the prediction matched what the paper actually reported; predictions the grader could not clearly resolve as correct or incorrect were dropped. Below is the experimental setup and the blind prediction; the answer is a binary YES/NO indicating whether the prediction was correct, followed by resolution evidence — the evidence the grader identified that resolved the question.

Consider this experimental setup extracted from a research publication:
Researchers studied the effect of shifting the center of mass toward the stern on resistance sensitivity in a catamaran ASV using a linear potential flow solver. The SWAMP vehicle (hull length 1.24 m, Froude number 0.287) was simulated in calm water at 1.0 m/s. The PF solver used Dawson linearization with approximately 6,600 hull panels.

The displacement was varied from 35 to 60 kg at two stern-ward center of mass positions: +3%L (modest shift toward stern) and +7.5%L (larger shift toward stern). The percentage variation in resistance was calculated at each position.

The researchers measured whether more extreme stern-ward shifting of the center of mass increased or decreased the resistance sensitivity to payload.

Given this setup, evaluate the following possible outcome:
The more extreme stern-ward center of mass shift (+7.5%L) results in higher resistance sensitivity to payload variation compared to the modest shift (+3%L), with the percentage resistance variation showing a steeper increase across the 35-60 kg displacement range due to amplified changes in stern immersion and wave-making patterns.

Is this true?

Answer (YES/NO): NO